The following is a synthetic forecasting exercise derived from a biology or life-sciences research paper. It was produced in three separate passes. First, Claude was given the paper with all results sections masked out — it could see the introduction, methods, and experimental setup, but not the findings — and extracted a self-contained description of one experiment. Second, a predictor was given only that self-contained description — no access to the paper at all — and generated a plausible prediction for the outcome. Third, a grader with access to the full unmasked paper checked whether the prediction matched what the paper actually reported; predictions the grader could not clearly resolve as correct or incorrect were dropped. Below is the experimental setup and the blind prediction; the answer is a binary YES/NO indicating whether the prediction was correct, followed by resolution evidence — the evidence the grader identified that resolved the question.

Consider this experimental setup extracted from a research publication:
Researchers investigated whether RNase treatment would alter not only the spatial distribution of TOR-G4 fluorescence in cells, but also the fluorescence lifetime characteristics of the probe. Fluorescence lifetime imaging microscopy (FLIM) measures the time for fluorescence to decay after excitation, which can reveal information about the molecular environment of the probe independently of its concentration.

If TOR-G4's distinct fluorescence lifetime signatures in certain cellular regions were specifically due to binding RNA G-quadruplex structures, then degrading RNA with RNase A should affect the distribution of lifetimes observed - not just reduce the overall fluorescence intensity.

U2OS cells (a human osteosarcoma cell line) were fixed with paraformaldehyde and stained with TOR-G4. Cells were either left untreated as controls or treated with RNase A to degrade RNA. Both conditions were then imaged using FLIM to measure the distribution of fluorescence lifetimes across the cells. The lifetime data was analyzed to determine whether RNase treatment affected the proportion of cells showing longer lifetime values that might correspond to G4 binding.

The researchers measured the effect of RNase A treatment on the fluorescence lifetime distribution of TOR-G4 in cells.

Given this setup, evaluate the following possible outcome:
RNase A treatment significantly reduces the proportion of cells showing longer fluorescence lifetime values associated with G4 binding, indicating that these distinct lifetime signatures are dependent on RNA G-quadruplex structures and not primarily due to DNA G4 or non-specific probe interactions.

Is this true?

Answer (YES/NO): YES